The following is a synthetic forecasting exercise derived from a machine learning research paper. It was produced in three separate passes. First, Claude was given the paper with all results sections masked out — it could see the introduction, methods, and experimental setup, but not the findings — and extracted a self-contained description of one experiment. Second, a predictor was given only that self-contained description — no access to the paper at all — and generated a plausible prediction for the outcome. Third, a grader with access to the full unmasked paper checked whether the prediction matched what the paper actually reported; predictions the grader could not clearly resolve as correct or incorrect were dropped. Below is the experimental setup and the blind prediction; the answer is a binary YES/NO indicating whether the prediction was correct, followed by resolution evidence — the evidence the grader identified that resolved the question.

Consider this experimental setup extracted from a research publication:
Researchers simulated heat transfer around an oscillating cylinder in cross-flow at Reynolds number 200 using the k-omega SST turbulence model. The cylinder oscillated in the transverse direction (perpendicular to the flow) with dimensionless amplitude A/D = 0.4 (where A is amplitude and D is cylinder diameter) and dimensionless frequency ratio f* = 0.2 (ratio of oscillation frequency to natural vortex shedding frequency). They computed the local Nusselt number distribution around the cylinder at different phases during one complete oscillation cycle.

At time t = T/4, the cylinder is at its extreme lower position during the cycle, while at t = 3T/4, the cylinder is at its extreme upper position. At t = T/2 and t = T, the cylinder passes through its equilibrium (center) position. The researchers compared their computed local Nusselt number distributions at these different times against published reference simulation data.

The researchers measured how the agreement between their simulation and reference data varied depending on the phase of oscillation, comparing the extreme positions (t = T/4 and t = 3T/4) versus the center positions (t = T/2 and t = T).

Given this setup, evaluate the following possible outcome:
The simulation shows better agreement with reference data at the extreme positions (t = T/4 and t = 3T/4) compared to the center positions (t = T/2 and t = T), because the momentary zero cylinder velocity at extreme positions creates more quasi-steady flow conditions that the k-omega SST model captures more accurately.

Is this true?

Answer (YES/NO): NO